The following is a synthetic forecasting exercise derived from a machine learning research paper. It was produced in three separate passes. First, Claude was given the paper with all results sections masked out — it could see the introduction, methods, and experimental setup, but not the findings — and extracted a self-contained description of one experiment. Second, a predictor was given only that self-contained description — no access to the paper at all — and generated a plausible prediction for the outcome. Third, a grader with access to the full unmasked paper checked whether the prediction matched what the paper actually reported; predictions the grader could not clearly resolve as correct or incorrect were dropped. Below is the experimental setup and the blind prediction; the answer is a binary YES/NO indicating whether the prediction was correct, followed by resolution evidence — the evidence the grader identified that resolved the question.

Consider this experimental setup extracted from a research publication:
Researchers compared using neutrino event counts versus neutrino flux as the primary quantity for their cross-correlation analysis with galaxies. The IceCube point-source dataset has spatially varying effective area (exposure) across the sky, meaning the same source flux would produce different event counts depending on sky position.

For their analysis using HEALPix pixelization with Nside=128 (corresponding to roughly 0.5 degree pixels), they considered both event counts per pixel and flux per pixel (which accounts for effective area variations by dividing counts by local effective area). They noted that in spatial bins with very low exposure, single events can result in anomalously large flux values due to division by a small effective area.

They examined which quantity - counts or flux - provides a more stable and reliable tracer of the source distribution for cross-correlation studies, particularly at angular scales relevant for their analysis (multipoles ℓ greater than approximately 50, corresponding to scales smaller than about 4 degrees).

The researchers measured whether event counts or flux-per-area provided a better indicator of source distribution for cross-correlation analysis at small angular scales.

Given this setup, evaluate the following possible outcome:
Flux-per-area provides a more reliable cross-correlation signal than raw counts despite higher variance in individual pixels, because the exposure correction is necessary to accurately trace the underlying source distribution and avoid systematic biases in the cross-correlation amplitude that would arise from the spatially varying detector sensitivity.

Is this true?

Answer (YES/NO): NO